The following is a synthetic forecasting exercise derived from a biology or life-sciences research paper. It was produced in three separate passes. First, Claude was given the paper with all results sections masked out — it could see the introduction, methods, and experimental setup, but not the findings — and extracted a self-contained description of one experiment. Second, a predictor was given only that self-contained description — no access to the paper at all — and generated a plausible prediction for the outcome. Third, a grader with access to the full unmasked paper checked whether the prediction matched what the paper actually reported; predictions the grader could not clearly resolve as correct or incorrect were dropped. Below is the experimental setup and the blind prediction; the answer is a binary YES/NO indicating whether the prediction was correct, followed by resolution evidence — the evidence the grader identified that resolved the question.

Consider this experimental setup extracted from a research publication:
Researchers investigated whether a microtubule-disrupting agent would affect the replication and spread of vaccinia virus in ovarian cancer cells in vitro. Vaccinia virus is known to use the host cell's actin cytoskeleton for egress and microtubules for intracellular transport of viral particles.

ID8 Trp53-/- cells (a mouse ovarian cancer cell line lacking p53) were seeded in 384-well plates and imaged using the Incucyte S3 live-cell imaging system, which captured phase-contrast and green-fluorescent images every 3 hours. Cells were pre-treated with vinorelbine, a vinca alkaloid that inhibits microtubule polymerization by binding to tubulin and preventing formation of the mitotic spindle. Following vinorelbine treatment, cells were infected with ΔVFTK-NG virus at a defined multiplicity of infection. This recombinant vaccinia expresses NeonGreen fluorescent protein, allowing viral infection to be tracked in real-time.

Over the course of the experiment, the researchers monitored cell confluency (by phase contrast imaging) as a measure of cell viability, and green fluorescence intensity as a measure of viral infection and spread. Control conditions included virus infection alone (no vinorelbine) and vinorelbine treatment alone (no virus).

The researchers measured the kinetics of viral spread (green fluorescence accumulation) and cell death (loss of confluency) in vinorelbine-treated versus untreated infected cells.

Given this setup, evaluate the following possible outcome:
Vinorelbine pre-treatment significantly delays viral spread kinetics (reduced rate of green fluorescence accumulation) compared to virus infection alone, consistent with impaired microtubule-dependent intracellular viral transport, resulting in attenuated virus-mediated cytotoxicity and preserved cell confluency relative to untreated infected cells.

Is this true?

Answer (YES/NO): NO